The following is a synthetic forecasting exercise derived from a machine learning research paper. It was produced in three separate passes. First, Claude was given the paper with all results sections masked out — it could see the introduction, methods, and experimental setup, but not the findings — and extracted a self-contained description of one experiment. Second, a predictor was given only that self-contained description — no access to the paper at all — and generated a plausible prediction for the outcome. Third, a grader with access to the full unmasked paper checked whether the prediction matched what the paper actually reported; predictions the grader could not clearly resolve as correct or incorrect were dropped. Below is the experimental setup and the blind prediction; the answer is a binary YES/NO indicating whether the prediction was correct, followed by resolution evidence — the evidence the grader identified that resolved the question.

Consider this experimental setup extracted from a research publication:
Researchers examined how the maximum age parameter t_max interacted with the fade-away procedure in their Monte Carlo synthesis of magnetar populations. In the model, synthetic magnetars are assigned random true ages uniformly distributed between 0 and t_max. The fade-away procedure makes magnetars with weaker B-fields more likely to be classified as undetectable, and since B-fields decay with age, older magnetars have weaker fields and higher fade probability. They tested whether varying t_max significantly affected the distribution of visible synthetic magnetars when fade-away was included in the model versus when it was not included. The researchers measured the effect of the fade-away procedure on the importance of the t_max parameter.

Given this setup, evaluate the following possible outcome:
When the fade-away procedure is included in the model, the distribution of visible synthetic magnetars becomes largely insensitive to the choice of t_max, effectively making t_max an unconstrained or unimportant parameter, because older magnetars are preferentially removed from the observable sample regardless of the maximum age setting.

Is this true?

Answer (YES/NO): NO